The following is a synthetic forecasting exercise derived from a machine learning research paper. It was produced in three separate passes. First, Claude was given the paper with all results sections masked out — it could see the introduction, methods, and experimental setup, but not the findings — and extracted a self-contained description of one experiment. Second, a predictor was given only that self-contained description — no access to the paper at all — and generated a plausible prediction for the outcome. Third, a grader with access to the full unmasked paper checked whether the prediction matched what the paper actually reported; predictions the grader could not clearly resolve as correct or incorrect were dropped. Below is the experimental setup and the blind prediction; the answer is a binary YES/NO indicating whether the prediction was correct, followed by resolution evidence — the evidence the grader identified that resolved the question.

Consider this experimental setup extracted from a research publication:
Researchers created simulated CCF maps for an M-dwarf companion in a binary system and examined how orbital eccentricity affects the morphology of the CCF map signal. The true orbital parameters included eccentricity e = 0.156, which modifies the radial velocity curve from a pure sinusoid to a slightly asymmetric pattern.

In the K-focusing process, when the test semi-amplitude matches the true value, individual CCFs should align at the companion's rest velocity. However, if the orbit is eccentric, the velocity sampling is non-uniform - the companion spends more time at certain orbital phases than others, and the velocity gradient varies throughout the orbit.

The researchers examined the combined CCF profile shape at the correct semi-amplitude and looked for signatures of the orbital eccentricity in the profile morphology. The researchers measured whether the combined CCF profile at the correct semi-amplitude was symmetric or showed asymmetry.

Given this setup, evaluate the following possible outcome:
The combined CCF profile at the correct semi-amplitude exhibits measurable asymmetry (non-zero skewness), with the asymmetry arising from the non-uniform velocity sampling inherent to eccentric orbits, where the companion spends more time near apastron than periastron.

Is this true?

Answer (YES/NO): NO